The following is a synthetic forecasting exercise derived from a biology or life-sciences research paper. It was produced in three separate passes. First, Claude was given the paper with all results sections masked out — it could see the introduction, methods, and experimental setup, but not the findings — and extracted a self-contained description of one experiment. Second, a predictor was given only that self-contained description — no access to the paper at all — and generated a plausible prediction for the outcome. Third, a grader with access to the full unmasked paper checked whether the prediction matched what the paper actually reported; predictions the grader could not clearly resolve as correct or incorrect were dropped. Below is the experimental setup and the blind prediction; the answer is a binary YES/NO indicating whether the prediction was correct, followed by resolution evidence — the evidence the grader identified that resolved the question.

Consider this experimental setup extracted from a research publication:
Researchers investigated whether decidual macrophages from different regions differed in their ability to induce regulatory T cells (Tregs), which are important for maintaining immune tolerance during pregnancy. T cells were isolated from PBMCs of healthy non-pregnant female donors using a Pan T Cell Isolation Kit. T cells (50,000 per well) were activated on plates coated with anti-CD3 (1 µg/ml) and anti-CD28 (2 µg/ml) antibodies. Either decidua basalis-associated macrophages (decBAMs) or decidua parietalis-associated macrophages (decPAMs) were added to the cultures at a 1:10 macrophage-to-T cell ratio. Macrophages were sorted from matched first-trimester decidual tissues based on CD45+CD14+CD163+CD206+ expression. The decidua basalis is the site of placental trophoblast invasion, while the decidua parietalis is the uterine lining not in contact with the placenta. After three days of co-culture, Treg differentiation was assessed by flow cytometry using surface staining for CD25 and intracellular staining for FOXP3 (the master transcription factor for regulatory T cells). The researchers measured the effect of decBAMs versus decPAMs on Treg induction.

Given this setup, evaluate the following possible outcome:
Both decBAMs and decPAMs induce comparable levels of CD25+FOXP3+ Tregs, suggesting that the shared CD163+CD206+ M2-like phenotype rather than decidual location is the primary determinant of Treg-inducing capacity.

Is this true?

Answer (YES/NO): NO